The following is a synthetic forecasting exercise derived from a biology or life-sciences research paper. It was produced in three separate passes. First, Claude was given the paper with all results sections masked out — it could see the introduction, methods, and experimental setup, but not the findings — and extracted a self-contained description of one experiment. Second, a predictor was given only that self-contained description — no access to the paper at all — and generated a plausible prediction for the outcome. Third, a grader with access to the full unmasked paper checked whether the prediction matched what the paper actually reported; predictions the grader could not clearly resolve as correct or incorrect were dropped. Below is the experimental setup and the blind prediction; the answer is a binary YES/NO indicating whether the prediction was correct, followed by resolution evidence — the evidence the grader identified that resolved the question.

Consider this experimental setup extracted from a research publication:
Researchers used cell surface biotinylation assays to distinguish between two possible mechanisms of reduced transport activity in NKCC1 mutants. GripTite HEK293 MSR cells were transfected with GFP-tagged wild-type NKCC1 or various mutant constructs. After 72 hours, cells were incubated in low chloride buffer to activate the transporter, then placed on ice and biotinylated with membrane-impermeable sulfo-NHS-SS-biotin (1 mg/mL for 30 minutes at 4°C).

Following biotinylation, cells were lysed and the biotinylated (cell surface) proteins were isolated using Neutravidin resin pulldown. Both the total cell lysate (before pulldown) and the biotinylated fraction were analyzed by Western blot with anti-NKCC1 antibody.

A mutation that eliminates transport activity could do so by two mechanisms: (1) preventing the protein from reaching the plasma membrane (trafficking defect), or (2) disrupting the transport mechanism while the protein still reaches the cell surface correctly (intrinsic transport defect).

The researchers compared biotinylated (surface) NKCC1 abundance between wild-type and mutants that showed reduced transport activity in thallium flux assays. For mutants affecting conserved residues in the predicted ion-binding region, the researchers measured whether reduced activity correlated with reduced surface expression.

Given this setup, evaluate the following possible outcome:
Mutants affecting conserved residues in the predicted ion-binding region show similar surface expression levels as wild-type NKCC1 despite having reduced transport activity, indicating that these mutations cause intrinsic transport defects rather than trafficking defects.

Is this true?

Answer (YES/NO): YES